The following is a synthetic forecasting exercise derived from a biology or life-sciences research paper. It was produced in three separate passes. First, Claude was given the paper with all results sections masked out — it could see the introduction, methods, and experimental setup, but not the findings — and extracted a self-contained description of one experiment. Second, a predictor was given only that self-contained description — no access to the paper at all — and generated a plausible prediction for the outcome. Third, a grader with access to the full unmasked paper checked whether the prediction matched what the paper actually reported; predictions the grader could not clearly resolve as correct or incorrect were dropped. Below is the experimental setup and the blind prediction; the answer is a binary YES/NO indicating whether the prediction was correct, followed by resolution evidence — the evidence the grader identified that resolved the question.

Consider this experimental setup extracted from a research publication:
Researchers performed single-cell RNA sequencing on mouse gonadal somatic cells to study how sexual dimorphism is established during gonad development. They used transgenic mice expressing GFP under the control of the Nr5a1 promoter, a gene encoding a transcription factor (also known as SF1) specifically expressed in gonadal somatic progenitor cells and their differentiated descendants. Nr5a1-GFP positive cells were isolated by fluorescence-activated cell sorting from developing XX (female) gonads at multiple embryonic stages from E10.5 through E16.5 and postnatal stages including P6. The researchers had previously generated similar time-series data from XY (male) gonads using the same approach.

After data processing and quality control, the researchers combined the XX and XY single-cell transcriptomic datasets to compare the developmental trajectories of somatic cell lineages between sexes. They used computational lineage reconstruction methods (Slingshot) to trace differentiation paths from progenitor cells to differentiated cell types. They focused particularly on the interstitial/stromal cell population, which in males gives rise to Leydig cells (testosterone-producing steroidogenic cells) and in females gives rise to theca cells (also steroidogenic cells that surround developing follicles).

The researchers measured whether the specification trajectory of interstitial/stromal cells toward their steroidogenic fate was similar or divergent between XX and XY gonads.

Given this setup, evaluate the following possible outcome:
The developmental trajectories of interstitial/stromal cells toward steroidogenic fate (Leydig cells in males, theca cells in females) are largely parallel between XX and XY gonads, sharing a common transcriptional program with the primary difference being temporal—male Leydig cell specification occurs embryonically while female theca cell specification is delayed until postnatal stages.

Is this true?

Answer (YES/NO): YES